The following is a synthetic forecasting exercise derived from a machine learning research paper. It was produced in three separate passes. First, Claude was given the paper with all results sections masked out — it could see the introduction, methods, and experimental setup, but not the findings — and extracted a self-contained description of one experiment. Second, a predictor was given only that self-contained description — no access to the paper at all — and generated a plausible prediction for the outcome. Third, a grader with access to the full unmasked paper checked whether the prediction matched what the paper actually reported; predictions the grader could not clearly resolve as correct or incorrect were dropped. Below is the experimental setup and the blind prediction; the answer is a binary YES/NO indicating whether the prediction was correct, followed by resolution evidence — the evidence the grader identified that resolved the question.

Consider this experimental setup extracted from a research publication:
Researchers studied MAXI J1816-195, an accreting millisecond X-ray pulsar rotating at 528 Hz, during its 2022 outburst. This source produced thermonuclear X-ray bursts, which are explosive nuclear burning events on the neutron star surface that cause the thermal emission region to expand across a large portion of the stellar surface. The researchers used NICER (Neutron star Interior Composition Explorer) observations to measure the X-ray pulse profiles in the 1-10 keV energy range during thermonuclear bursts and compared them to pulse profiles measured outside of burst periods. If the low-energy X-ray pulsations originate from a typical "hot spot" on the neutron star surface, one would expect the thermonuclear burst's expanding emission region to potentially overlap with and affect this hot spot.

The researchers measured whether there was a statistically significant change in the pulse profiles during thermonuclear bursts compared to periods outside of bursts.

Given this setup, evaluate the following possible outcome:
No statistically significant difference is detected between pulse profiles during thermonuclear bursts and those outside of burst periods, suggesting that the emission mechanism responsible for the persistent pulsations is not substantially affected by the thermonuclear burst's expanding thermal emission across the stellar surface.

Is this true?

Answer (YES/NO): YES